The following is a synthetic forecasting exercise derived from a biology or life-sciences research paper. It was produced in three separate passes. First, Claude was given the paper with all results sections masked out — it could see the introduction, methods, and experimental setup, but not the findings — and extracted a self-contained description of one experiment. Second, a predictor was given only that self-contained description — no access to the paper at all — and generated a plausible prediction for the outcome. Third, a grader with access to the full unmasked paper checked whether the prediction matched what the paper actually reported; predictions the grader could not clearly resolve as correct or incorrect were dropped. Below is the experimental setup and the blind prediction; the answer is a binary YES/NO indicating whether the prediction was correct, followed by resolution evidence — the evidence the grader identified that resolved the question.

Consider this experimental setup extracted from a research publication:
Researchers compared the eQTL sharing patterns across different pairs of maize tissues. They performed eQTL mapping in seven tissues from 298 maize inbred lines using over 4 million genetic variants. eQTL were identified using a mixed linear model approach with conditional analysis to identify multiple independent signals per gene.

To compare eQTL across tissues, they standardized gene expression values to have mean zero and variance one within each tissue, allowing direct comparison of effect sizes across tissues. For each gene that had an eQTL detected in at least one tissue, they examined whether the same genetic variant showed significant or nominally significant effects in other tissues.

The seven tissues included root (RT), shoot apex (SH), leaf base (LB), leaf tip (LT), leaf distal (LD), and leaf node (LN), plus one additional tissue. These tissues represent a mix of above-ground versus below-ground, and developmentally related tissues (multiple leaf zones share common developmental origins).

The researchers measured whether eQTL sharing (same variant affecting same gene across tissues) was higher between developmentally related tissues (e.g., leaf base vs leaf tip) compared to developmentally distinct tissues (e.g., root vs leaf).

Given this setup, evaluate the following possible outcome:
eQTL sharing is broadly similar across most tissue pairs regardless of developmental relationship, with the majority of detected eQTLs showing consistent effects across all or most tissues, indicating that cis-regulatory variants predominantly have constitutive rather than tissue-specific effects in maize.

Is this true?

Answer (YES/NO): NO